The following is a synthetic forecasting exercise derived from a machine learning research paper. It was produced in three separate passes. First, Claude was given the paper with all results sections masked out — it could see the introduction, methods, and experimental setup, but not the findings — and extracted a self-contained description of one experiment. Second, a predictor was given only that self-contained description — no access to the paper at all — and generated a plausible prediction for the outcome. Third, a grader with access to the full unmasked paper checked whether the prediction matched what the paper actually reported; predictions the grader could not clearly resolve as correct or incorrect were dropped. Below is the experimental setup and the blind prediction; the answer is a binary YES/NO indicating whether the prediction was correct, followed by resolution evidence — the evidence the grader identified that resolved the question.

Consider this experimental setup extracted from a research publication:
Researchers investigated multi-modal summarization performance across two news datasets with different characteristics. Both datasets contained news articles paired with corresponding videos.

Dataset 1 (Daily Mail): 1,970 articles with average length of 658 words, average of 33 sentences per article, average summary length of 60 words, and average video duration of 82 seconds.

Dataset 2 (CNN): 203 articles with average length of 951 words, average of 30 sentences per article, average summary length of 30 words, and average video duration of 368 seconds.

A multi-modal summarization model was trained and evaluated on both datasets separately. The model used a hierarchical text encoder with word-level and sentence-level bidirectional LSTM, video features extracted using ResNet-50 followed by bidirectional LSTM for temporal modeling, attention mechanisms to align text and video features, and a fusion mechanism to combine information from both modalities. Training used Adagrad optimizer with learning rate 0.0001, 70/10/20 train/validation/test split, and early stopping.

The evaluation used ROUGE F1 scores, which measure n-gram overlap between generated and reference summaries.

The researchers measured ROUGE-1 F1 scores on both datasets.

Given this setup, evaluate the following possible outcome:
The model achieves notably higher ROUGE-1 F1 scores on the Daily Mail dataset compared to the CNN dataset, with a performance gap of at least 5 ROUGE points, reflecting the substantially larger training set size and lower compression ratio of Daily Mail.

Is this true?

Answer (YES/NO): YES